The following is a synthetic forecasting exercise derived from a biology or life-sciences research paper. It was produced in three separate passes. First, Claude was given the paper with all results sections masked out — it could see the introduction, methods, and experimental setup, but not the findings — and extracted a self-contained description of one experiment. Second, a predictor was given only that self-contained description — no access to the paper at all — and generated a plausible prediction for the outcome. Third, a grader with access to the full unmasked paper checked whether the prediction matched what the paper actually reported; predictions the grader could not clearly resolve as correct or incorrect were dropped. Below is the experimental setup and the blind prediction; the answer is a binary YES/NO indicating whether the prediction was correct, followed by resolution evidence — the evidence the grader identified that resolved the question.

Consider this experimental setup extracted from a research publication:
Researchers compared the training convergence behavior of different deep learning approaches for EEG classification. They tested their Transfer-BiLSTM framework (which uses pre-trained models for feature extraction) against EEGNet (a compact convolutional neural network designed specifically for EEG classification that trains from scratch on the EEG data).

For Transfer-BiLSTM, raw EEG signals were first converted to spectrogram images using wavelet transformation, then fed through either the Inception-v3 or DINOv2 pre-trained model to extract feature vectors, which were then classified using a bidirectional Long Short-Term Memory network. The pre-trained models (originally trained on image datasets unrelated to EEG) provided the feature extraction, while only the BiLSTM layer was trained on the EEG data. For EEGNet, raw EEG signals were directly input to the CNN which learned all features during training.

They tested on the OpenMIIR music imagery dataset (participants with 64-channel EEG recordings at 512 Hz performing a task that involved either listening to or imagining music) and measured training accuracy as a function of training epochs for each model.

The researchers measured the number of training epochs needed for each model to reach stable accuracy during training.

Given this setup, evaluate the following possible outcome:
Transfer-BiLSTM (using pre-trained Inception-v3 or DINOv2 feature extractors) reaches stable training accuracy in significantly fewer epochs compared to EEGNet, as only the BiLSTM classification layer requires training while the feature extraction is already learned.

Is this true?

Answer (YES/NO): YES